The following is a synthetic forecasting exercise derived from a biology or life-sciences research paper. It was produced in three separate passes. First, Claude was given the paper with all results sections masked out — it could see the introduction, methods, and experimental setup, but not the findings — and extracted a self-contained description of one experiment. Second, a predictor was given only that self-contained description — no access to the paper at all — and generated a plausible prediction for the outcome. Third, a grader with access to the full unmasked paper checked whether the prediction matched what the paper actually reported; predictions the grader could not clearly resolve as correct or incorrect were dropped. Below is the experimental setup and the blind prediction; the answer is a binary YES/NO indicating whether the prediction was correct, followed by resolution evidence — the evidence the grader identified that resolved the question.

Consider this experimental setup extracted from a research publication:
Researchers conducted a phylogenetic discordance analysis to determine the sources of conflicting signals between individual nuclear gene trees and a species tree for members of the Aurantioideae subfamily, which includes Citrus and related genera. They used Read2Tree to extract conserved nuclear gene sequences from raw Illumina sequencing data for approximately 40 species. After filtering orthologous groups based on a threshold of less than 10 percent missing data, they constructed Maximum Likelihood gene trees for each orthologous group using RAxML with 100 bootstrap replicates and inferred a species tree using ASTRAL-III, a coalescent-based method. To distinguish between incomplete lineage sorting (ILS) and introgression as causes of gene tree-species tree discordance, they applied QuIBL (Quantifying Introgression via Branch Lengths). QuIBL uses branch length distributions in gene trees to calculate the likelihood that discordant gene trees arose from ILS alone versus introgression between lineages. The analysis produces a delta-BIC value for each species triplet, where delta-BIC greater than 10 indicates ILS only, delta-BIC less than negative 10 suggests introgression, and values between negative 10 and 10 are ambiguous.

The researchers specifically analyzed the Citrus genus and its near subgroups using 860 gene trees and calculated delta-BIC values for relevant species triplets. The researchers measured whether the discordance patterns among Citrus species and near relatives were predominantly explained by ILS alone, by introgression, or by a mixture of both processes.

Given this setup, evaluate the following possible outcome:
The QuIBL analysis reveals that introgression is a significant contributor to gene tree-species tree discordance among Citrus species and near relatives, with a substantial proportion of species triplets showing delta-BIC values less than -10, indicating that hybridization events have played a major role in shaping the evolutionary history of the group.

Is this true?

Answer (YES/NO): NO